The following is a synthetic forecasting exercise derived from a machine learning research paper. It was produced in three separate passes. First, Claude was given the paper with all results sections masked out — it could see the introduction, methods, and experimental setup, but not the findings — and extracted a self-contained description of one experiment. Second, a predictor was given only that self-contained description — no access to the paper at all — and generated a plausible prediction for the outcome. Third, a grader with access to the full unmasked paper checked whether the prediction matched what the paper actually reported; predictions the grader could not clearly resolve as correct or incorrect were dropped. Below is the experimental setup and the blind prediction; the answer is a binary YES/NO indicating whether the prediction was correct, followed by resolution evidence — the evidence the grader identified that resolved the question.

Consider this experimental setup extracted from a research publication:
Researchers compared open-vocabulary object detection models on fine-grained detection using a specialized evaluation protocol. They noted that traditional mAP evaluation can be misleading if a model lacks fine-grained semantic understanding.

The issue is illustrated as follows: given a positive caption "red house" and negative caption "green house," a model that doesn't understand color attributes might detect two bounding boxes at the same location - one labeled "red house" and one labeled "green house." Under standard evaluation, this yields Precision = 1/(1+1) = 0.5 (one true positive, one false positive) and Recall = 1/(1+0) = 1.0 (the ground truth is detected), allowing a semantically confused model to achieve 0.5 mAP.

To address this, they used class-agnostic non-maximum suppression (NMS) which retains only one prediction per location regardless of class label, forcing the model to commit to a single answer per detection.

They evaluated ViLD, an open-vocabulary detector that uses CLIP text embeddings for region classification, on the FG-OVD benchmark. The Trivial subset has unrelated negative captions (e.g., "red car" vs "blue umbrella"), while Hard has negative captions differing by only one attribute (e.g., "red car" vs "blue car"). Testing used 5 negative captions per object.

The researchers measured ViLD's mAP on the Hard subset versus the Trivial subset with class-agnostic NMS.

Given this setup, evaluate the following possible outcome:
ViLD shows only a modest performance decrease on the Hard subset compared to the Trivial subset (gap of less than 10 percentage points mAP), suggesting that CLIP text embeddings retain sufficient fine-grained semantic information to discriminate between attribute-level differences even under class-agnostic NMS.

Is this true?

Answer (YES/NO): NO